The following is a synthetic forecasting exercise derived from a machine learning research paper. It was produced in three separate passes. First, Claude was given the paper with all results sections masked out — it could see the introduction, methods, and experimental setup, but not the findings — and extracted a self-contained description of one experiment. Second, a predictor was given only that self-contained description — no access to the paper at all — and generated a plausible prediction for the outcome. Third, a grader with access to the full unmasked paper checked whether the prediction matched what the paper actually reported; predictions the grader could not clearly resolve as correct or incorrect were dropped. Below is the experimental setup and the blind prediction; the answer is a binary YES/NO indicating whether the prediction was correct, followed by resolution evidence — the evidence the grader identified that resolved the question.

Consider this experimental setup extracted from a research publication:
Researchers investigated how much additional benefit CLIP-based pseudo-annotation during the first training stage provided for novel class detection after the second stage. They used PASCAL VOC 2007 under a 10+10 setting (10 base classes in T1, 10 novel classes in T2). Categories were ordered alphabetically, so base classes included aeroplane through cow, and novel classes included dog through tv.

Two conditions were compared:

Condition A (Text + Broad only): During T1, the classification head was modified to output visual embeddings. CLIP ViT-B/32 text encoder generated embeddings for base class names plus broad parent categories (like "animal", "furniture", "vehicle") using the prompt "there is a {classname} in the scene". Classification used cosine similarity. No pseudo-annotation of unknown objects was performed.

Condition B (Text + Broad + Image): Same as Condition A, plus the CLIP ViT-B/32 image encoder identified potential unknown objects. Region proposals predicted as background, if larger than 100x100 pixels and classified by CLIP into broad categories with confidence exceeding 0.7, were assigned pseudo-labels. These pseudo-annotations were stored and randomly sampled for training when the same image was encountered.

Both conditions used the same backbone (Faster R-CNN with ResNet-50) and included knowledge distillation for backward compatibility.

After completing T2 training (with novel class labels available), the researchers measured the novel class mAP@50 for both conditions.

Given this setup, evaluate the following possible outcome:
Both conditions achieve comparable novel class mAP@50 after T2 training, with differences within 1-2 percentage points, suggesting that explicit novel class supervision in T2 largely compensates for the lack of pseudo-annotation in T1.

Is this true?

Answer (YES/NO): NO